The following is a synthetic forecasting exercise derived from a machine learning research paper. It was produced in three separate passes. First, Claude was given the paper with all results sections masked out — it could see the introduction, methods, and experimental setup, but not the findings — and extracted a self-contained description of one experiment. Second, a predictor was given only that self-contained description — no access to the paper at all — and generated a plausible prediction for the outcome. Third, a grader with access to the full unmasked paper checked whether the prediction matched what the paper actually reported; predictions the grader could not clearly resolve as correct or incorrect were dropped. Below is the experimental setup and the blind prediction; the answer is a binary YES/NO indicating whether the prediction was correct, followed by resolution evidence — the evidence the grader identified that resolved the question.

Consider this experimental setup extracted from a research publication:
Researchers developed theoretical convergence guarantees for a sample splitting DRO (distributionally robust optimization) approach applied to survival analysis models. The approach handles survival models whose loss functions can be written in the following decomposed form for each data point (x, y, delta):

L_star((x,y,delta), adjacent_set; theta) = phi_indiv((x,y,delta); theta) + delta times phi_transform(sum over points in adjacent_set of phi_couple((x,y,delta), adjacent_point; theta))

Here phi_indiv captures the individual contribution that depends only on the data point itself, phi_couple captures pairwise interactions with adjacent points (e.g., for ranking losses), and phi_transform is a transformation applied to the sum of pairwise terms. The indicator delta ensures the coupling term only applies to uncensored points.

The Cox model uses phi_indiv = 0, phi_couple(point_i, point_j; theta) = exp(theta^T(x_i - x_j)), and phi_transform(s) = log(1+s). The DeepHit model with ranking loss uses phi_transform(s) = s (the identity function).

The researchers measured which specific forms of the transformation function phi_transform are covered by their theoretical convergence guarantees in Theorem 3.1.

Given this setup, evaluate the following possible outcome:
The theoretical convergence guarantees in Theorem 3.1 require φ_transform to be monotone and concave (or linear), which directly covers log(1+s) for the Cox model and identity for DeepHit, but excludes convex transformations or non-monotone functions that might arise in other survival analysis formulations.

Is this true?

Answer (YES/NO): NO